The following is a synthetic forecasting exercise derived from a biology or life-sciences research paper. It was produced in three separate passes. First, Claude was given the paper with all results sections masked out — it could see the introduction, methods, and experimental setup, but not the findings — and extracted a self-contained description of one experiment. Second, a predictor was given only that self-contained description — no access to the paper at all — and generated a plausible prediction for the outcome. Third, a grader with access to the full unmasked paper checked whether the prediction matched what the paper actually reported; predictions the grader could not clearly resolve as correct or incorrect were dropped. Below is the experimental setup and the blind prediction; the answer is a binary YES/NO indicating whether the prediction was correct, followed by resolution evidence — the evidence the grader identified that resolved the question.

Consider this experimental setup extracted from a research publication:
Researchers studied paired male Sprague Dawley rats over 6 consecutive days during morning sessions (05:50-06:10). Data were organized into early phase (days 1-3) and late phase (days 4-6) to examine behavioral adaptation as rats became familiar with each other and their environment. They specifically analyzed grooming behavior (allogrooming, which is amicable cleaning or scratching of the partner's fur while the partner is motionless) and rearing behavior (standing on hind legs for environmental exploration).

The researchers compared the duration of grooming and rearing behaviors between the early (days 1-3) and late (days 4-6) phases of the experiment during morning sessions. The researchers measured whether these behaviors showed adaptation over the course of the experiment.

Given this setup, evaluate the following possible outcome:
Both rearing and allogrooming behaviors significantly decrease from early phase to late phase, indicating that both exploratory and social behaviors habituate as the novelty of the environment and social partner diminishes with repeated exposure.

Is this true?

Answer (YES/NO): YES